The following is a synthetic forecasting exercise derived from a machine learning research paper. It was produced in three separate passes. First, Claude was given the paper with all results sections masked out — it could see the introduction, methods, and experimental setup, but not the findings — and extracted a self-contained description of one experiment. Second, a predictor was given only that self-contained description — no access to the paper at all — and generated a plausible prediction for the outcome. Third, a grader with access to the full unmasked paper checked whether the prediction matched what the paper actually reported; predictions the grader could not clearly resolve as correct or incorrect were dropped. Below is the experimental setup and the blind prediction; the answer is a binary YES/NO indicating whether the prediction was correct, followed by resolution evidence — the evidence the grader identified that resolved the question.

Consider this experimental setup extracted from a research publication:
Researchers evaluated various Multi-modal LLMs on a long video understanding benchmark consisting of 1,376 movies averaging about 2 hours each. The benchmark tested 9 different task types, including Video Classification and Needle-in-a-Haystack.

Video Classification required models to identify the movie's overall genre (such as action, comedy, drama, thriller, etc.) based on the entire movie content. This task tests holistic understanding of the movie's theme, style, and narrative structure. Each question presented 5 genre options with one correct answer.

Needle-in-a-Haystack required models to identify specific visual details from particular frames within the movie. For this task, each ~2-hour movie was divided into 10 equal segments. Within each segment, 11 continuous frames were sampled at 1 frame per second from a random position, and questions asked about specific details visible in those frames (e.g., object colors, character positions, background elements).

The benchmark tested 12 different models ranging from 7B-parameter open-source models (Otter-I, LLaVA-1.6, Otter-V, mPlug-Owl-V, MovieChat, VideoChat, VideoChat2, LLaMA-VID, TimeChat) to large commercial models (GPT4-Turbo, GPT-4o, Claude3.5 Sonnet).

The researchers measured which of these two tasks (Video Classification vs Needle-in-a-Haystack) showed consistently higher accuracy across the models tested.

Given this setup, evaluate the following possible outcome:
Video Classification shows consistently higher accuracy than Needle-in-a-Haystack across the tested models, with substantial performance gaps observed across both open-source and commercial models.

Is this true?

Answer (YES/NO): YES